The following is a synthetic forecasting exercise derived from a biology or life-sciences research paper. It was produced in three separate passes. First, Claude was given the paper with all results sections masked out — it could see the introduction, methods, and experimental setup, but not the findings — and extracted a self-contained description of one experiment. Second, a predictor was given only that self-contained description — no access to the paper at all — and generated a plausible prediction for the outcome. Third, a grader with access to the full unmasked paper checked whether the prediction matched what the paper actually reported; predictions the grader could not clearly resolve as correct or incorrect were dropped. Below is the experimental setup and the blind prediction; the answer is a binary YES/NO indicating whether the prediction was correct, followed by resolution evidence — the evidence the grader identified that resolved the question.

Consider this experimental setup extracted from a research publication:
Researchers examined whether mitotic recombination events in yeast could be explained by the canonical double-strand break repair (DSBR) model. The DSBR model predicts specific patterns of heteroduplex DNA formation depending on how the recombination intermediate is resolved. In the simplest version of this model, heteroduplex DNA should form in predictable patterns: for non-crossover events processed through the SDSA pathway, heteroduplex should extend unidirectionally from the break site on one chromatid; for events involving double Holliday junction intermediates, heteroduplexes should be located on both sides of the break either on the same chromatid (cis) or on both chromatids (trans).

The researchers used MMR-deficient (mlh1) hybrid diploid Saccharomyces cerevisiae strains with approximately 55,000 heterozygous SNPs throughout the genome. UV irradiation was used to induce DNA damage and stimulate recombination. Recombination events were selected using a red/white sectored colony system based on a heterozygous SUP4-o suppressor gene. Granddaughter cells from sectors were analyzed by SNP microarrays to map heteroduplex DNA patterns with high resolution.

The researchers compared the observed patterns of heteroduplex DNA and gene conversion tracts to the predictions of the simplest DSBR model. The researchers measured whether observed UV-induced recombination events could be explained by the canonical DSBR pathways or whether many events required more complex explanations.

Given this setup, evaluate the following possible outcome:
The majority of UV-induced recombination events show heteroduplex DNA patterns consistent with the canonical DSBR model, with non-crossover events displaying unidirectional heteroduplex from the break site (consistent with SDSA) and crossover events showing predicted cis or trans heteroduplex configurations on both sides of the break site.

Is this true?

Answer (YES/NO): NO